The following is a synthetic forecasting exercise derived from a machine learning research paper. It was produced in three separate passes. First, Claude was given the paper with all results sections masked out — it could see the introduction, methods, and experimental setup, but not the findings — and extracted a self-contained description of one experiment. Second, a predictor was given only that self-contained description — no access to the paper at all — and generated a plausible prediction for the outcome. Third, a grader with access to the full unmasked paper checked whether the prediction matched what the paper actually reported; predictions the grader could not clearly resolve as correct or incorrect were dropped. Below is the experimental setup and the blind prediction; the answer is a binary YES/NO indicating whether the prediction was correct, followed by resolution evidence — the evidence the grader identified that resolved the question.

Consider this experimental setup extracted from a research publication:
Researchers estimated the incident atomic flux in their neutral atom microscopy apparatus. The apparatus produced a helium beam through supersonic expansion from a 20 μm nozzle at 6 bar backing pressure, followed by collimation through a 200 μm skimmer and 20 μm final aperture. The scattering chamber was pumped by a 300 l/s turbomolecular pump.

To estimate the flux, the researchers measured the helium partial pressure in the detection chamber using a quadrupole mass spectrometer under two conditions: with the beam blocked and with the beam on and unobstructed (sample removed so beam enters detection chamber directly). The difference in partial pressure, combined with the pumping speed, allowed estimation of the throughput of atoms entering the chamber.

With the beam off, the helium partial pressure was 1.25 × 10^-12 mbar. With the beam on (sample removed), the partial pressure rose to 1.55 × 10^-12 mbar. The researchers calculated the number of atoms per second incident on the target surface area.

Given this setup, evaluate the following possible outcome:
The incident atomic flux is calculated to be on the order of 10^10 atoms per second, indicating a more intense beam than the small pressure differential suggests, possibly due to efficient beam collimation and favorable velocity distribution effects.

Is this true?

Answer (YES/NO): NO